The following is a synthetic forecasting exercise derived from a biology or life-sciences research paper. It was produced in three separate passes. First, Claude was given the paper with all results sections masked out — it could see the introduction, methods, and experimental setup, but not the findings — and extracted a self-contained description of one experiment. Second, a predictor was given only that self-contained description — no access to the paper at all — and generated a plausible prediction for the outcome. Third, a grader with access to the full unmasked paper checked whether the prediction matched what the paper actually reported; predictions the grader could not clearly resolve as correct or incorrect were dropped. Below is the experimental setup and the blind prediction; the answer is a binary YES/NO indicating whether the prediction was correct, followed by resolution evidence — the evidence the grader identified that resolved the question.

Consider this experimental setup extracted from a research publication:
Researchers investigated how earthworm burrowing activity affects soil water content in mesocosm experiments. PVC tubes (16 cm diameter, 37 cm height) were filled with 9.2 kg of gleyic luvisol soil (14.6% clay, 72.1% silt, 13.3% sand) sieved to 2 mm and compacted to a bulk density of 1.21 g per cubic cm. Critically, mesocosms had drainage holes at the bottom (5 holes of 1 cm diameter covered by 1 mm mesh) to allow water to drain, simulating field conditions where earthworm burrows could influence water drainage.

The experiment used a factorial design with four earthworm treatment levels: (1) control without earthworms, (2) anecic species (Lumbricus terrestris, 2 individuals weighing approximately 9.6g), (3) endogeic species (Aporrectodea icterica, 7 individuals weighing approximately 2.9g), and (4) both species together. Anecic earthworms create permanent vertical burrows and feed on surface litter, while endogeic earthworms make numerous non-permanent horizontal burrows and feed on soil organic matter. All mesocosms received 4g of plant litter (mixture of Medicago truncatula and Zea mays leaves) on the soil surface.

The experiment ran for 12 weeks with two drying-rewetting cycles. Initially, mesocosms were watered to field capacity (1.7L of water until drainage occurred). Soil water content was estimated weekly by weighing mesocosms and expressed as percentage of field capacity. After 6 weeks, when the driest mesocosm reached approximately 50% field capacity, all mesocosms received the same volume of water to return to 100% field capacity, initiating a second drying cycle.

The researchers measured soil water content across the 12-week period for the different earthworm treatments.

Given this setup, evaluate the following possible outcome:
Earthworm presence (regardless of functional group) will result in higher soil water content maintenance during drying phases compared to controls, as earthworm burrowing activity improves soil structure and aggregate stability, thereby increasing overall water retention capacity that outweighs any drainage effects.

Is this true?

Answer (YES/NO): NO